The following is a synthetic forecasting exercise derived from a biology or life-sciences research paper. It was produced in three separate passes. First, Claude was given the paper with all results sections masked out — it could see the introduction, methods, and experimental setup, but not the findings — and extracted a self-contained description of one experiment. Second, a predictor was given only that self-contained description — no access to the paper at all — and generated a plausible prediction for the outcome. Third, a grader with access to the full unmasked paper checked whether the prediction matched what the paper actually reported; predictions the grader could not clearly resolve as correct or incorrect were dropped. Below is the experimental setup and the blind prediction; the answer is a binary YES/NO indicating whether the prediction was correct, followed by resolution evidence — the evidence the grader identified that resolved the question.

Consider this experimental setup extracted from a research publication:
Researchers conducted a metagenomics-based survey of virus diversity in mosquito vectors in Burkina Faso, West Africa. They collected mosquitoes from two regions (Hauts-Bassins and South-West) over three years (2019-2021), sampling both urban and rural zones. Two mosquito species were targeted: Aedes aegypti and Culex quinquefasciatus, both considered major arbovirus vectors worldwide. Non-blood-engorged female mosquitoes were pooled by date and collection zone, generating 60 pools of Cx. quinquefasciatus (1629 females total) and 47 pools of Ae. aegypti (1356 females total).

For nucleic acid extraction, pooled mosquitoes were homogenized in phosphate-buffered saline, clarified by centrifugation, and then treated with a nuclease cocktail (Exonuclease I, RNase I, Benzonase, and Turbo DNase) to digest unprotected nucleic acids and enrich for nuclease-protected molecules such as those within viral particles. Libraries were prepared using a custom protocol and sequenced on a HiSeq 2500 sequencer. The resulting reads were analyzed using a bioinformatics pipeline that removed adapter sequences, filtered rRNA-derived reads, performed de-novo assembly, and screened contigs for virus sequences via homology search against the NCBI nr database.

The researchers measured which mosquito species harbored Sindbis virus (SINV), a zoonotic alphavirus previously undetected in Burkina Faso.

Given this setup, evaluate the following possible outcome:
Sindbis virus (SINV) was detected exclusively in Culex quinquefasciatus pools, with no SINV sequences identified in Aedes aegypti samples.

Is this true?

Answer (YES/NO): YES